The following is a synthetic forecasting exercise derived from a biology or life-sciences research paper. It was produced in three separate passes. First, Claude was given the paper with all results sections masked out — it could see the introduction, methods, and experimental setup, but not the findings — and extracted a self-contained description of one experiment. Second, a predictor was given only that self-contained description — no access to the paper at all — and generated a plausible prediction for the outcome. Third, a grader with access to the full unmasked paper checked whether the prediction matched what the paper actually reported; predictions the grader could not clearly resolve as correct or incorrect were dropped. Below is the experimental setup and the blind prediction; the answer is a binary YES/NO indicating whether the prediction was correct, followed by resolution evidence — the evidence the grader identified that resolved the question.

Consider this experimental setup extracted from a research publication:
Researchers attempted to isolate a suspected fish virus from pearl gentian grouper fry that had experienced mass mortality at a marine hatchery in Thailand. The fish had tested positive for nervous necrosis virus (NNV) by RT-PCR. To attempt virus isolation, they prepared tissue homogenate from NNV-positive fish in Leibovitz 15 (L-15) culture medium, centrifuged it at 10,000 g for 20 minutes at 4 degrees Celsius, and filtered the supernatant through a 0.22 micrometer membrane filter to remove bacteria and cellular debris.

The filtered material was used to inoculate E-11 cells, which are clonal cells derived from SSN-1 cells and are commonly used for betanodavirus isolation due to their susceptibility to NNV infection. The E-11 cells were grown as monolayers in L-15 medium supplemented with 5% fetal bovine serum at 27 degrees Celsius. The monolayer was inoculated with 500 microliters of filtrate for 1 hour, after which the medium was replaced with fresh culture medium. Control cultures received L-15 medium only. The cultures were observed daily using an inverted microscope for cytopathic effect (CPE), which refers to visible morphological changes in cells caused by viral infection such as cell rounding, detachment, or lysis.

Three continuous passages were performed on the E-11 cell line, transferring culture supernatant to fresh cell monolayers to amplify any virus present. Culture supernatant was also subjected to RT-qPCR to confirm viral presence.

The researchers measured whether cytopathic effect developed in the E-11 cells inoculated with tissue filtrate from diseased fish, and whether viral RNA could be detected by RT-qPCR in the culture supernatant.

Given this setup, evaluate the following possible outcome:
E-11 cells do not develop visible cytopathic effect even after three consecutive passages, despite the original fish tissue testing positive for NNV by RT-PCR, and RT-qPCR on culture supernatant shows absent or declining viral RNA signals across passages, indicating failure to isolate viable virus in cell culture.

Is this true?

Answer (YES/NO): NO